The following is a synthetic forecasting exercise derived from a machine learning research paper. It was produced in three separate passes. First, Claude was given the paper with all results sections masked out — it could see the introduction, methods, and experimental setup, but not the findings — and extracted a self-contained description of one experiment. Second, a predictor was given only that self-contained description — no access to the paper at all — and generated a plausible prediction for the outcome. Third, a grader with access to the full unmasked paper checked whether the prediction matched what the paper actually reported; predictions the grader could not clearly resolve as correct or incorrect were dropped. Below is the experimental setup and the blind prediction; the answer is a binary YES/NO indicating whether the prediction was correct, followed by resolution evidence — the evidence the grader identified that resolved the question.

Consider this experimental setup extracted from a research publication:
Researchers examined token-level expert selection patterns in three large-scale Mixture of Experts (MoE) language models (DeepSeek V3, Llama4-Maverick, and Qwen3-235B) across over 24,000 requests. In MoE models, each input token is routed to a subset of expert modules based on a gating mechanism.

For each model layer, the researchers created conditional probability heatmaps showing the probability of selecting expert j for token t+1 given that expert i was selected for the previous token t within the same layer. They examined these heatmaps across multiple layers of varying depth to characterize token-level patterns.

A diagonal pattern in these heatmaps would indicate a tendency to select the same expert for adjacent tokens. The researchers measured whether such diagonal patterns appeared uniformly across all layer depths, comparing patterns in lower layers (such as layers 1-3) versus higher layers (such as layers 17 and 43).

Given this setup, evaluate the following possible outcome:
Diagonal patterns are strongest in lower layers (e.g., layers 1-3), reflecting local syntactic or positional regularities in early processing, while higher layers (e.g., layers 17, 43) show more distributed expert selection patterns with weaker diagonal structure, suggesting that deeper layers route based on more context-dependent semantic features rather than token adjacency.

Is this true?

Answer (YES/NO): NO